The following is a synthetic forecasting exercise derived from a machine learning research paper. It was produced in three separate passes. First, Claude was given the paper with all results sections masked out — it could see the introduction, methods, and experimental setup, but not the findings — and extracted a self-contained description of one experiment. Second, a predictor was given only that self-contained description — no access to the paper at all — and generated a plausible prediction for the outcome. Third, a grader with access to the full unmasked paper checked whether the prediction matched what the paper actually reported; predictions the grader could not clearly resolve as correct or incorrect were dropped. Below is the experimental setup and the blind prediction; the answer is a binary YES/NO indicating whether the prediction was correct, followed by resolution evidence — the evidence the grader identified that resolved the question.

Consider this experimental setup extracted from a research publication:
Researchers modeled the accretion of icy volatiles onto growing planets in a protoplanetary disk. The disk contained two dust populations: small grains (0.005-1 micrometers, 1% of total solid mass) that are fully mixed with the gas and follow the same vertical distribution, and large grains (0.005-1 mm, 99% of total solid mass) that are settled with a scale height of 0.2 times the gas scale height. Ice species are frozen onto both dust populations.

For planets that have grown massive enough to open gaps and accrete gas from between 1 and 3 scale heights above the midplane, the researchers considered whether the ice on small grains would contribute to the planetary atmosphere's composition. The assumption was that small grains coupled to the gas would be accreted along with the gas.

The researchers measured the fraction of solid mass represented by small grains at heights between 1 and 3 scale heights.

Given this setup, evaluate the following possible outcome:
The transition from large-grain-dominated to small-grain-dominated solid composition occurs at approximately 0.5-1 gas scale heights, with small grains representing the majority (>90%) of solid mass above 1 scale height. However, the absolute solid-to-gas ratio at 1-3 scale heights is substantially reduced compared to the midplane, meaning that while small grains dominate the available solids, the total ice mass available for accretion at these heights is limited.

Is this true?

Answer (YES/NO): NO